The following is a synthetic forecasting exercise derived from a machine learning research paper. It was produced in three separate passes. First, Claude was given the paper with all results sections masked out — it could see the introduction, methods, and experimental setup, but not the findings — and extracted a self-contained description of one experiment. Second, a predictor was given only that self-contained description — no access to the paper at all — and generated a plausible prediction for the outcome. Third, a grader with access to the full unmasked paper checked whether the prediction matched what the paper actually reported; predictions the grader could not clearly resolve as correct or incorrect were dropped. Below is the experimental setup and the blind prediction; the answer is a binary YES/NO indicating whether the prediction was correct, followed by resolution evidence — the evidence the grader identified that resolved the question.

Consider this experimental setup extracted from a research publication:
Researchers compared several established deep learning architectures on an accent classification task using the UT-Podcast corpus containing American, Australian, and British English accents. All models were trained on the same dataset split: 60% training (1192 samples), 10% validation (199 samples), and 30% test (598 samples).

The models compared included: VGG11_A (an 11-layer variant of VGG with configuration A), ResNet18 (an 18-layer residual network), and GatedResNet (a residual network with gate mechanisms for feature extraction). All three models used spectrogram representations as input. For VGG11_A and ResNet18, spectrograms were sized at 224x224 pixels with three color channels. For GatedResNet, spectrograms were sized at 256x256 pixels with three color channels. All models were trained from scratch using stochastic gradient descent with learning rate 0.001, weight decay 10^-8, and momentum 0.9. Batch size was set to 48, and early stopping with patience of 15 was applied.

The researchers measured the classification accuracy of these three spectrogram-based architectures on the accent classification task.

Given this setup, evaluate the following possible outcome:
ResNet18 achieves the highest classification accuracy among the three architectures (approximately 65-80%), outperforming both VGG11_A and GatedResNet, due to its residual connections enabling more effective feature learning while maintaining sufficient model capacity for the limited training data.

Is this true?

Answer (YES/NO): NO